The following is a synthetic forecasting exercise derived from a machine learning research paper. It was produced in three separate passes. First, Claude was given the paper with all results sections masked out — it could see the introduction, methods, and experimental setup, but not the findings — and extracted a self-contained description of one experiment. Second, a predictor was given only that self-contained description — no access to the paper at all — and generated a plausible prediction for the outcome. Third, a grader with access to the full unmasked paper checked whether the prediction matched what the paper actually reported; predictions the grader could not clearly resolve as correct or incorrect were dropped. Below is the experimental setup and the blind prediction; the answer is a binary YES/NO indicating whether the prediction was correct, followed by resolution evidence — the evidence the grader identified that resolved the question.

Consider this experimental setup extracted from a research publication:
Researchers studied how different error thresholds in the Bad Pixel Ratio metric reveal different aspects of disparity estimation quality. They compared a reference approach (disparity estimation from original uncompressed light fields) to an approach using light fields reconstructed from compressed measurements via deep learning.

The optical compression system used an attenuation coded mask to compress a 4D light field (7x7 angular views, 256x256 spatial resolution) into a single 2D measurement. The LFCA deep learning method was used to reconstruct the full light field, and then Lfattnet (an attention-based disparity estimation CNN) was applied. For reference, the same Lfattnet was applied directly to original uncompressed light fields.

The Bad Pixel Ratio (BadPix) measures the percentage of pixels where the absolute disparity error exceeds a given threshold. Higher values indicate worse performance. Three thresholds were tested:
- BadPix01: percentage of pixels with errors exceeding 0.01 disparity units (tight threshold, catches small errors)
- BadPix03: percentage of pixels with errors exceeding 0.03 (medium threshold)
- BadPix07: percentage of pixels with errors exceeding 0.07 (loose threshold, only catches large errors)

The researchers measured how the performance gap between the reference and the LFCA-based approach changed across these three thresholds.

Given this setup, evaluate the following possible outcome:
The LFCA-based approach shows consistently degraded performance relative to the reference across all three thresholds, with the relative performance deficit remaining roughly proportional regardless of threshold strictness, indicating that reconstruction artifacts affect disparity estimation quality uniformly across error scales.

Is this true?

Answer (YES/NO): NO